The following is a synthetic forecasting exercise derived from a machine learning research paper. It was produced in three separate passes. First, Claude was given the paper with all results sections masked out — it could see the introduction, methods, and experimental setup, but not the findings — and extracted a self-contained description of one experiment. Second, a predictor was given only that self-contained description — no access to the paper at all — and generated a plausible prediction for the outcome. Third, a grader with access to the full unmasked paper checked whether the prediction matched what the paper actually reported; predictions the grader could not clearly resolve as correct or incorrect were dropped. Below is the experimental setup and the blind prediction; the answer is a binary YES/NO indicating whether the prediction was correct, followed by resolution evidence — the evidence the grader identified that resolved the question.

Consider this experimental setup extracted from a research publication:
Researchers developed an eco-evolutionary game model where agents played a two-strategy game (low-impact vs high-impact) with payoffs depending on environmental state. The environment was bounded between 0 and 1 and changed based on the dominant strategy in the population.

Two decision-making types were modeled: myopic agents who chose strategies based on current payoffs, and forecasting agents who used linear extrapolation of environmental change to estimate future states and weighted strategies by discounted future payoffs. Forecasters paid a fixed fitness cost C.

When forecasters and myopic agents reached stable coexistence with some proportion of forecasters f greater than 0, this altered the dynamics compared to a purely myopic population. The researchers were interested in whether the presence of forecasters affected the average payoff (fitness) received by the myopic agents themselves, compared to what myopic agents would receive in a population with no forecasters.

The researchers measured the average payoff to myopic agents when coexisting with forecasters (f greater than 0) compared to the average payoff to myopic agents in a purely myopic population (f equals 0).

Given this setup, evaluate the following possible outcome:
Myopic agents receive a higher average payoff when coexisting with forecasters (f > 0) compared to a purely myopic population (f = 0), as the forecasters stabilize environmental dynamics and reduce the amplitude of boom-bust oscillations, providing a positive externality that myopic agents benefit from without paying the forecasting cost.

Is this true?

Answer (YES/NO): YES